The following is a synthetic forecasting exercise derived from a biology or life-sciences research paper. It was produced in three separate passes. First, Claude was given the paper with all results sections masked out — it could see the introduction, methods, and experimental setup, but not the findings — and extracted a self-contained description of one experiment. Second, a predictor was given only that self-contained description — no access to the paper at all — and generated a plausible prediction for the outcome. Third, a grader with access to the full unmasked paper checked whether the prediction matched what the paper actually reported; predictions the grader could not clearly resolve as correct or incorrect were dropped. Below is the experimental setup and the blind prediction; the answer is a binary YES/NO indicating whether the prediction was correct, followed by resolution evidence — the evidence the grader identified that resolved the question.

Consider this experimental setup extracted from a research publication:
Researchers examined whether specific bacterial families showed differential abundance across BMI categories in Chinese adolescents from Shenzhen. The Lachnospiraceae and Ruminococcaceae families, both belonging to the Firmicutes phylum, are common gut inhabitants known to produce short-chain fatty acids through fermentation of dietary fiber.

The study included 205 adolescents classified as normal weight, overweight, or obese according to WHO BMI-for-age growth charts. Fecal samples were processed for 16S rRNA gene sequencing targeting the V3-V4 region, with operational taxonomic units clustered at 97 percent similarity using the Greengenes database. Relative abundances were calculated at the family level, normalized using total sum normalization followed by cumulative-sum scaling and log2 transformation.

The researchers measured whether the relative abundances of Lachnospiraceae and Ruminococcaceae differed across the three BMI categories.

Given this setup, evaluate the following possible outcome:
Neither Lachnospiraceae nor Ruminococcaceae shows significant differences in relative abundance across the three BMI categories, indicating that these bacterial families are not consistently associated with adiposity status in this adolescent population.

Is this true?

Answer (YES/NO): YES